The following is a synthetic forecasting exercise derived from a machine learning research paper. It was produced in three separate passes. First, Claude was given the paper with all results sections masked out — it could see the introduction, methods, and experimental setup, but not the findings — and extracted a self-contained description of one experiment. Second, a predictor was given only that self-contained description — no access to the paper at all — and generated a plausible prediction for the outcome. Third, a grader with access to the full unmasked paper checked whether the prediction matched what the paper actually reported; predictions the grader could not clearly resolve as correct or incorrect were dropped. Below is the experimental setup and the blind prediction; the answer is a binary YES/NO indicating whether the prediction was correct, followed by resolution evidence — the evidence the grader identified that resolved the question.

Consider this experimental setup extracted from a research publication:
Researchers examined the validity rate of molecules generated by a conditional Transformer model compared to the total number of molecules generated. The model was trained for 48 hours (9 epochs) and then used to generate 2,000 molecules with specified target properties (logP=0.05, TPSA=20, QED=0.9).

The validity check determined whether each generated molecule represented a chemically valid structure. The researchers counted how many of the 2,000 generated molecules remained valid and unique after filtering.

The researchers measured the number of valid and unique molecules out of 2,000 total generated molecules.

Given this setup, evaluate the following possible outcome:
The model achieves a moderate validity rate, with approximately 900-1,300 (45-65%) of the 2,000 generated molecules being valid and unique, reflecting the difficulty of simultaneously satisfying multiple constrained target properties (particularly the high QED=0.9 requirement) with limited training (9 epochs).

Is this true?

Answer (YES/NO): NO